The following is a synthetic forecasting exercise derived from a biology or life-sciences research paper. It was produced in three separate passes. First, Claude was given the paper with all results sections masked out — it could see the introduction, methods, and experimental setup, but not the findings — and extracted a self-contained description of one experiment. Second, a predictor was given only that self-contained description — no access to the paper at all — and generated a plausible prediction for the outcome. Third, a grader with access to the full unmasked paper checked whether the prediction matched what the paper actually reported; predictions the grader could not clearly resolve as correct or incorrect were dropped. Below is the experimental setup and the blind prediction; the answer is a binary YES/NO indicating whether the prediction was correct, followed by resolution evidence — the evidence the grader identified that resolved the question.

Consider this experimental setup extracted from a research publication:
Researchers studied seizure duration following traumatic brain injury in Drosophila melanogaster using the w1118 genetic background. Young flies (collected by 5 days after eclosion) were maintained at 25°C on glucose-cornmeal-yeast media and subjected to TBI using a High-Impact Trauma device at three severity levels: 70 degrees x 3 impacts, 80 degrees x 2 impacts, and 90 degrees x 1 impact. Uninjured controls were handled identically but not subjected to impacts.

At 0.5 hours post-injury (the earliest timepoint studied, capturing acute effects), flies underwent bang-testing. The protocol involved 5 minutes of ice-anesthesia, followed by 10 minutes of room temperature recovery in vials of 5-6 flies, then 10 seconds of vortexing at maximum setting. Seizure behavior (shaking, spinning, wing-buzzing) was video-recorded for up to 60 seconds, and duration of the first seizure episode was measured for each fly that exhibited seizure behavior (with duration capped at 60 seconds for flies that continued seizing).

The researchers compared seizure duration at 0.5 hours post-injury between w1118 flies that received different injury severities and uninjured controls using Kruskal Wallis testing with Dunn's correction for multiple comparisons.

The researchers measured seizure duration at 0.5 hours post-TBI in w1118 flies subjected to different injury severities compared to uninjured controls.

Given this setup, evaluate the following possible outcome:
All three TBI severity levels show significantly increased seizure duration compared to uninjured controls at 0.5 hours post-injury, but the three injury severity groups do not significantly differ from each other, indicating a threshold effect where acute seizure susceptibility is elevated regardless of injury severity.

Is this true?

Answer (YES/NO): NO